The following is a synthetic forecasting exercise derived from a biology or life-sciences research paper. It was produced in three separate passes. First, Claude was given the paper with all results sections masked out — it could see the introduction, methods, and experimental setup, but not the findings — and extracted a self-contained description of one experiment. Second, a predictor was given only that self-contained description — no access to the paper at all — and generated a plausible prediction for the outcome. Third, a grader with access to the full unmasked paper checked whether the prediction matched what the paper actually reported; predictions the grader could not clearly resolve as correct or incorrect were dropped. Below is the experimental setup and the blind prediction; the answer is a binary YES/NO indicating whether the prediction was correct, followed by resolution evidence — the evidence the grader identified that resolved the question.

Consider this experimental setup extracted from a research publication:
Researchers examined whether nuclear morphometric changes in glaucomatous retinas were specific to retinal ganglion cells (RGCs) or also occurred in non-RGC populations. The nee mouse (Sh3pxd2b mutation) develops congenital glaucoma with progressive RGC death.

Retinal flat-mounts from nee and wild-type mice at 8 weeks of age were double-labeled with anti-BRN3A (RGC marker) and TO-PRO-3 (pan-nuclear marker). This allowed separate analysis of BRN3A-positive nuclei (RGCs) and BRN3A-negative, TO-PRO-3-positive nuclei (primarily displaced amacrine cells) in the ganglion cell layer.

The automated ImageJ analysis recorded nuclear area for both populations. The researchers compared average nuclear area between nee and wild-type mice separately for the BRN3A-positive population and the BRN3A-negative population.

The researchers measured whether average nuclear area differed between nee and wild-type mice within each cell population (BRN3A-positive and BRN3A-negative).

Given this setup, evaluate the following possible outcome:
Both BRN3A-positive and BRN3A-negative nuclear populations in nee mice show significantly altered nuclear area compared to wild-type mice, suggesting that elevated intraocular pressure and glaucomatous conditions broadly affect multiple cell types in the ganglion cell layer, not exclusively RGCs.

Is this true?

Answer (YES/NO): NO